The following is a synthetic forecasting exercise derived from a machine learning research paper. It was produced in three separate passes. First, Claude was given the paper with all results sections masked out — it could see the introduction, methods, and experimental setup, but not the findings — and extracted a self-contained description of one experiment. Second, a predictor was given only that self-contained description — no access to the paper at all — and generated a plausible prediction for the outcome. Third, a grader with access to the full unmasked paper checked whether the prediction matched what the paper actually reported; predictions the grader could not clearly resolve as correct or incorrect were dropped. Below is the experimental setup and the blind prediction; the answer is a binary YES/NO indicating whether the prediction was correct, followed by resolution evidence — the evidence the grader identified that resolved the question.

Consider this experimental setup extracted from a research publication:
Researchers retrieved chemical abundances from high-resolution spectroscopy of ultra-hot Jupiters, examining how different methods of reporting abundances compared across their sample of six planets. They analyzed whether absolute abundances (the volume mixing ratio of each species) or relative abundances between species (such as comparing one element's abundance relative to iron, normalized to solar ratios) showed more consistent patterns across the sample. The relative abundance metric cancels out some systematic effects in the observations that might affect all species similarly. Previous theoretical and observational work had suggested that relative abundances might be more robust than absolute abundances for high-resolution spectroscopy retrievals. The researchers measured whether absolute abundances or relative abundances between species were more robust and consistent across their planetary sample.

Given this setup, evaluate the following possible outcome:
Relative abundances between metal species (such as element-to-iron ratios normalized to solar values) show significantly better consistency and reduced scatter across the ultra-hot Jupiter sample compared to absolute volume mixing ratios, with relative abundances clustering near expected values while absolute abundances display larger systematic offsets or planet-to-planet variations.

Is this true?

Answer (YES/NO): YES